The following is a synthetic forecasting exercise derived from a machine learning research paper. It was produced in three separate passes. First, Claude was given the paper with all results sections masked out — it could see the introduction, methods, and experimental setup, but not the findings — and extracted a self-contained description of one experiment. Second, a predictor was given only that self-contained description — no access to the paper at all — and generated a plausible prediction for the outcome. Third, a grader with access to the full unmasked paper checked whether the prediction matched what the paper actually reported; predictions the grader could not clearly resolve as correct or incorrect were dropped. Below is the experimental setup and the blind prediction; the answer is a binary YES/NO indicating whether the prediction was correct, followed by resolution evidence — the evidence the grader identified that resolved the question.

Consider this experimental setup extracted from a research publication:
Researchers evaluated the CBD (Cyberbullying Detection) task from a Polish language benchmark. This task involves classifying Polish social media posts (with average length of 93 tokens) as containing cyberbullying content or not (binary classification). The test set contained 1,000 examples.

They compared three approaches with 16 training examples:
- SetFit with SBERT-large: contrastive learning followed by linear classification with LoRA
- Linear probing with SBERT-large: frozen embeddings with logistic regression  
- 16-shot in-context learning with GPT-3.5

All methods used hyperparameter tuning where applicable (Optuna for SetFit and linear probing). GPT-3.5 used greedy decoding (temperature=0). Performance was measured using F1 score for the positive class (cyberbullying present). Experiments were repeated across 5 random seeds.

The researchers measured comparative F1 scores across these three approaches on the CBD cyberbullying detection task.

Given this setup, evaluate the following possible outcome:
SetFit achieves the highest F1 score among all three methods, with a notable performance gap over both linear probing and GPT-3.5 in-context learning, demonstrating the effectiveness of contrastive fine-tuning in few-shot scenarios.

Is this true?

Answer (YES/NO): NO